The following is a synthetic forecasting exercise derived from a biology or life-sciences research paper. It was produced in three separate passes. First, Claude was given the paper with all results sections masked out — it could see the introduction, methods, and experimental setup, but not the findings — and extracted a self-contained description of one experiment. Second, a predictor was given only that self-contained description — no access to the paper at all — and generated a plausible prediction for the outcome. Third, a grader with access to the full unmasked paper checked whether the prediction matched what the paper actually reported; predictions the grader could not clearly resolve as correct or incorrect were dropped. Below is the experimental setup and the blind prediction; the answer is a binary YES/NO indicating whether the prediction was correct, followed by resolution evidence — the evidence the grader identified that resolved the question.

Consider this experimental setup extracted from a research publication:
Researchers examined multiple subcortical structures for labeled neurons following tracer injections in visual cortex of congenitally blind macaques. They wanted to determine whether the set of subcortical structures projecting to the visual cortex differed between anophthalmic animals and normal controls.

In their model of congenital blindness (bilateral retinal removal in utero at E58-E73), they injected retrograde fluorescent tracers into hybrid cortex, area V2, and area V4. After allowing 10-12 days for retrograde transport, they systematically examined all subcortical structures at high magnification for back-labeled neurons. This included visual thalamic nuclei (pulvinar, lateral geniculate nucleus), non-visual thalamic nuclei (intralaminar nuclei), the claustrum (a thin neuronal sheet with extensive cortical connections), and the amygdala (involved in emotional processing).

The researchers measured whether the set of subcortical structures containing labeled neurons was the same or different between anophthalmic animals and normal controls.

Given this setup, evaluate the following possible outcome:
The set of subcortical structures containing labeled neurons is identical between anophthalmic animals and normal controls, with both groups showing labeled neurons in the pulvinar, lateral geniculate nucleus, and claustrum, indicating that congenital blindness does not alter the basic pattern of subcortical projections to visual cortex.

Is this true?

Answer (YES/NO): YES